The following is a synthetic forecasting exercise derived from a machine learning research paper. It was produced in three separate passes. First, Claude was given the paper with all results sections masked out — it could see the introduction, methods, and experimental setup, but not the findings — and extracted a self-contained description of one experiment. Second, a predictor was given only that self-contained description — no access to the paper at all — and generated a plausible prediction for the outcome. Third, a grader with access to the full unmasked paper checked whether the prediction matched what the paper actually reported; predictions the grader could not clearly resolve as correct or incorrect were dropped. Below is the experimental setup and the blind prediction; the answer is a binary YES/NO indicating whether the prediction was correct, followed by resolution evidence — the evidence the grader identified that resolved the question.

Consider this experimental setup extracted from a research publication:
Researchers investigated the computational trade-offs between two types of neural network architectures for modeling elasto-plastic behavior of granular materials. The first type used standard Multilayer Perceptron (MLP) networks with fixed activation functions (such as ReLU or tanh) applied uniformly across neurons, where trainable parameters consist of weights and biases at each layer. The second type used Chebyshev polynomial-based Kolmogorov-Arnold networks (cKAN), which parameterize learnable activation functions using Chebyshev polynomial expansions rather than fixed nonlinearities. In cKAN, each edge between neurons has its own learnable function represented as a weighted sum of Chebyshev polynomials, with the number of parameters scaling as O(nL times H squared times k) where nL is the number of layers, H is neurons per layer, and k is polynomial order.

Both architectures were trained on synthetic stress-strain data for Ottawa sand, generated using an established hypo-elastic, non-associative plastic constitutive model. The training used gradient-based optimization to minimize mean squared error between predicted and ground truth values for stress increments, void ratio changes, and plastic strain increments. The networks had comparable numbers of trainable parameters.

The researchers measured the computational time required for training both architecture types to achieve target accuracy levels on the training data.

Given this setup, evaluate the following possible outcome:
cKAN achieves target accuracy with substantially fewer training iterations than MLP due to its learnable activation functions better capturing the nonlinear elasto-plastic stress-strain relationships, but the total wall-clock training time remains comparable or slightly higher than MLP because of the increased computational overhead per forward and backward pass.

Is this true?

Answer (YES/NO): NO